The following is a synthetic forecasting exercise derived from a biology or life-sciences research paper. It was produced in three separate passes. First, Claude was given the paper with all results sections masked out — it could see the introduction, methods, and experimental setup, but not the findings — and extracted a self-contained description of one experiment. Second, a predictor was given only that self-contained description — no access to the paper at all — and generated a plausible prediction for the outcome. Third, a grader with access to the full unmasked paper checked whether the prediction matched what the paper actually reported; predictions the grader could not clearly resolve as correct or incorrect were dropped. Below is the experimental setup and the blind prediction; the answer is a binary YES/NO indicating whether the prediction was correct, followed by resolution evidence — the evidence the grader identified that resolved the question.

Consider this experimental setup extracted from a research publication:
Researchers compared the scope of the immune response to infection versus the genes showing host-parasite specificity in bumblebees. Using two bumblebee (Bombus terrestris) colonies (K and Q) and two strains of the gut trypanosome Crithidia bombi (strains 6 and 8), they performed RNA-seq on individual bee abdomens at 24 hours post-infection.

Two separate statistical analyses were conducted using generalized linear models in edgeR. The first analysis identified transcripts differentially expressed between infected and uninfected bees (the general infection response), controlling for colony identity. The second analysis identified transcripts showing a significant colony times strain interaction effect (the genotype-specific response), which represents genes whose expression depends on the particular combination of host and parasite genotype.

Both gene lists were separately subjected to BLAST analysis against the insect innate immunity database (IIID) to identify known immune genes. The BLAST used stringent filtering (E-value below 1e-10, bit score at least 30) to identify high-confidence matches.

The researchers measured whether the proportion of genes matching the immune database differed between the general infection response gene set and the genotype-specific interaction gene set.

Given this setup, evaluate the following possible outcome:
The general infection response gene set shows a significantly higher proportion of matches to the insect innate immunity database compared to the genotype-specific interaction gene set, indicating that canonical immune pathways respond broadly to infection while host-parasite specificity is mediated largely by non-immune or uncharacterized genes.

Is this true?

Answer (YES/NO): NO